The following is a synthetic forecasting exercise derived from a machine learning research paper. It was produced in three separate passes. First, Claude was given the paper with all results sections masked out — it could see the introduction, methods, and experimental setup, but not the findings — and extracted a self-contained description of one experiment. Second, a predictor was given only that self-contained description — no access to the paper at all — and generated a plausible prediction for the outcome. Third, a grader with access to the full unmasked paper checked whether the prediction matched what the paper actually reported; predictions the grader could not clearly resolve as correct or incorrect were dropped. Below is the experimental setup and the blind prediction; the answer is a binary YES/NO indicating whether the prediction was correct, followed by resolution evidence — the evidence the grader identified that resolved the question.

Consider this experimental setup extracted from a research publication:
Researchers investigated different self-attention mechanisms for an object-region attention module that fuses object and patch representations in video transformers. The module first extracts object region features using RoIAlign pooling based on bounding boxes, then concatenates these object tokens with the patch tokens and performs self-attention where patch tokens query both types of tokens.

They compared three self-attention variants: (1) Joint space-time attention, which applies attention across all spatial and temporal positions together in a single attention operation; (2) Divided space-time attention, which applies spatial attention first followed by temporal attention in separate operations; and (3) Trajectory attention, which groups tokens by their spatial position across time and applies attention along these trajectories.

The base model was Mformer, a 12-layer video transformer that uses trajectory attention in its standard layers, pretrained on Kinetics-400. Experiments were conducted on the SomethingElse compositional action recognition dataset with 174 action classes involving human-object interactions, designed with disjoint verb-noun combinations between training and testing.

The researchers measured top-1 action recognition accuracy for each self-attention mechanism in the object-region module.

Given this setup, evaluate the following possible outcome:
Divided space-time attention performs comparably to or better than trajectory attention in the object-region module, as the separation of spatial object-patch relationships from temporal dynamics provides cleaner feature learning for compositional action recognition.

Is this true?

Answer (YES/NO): NO